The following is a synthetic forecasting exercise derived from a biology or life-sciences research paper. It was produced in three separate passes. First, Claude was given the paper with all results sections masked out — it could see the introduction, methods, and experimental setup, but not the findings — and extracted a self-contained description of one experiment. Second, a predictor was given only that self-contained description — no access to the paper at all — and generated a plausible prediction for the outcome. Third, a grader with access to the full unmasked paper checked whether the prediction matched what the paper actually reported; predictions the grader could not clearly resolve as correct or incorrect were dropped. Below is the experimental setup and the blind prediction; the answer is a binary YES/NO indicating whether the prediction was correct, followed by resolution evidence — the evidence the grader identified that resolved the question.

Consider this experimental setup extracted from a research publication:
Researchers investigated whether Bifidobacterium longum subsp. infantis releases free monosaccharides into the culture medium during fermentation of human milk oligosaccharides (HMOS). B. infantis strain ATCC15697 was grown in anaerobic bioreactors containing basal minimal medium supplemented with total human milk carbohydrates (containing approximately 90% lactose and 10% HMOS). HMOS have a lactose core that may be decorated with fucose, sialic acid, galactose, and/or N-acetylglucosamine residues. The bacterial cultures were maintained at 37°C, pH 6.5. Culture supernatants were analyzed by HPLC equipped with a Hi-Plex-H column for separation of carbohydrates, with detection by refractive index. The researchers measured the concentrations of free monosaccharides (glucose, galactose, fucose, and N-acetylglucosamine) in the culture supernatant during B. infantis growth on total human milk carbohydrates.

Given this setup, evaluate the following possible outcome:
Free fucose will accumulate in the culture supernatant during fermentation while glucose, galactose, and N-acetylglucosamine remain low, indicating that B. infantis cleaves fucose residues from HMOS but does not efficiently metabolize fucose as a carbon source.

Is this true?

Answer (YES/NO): NO